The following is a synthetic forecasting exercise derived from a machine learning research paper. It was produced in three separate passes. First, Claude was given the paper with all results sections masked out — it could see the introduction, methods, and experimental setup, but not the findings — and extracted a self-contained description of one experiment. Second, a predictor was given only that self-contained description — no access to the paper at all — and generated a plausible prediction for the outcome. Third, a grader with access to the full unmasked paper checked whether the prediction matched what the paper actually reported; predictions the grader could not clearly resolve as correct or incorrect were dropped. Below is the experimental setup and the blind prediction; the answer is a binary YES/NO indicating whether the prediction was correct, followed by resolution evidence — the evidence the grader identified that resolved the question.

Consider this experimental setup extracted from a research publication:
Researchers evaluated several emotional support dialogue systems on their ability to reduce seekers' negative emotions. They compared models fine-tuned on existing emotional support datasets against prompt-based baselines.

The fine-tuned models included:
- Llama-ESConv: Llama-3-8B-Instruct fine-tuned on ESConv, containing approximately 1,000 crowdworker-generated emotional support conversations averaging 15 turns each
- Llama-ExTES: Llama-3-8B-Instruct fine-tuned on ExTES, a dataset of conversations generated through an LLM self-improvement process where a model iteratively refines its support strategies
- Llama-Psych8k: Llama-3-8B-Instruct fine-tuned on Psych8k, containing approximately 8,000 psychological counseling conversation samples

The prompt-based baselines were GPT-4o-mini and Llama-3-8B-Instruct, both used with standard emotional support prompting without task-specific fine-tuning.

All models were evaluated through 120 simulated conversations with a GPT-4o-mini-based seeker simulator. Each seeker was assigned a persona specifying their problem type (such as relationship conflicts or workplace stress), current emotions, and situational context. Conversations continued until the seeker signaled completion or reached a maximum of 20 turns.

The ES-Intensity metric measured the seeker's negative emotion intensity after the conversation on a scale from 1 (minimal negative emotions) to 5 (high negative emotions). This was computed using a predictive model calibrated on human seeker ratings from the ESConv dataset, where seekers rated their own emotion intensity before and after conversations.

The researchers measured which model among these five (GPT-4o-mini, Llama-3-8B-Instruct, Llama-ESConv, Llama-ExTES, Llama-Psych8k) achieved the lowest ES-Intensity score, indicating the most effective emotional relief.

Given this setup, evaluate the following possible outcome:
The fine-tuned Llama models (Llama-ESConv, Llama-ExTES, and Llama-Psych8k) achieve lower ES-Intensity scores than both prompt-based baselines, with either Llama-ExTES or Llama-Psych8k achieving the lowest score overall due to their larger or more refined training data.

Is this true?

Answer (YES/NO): YES